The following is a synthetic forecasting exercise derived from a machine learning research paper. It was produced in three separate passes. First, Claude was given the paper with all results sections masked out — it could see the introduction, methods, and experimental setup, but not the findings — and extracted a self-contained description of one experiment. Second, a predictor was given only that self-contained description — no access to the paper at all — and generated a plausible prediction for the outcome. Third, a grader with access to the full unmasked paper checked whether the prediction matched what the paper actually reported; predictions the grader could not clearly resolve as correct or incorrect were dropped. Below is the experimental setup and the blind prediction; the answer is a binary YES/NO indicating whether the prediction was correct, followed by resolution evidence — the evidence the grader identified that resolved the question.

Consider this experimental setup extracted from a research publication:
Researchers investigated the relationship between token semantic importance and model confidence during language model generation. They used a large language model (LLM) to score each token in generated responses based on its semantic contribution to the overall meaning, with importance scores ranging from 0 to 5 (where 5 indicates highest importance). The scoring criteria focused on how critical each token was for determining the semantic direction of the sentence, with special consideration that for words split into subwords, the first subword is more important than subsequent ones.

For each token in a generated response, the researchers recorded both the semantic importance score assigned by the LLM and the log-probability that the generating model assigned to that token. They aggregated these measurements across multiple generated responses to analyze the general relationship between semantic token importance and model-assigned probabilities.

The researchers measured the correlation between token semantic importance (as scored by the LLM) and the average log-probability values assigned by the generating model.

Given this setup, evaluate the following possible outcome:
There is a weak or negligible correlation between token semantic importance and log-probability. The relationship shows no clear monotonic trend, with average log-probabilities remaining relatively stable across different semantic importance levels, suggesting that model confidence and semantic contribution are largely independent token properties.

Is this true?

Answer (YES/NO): NO